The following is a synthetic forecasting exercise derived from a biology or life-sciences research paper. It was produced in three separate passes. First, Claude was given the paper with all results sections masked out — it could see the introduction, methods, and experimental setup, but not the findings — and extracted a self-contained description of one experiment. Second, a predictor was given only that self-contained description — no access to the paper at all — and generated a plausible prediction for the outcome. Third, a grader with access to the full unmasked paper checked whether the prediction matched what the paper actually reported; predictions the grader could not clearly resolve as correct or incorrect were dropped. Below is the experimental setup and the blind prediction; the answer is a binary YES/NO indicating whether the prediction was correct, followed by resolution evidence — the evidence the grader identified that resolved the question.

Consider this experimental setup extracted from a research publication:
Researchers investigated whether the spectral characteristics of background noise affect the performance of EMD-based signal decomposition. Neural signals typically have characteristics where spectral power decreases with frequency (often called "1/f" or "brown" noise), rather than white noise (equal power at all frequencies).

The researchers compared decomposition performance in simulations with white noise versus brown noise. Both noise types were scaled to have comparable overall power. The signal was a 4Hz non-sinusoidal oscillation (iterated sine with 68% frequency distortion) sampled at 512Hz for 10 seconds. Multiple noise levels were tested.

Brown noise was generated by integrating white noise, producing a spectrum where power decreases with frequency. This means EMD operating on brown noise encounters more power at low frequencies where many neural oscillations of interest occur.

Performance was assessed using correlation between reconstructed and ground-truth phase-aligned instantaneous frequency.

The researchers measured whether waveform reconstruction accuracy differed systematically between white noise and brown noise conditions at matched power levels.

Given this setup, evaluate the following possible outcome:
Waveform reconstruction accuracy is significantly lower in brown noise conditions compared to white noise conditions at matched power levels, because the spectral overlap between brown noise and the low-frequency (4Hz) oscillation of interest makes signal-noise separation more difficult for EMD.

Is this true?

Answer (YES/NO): NO